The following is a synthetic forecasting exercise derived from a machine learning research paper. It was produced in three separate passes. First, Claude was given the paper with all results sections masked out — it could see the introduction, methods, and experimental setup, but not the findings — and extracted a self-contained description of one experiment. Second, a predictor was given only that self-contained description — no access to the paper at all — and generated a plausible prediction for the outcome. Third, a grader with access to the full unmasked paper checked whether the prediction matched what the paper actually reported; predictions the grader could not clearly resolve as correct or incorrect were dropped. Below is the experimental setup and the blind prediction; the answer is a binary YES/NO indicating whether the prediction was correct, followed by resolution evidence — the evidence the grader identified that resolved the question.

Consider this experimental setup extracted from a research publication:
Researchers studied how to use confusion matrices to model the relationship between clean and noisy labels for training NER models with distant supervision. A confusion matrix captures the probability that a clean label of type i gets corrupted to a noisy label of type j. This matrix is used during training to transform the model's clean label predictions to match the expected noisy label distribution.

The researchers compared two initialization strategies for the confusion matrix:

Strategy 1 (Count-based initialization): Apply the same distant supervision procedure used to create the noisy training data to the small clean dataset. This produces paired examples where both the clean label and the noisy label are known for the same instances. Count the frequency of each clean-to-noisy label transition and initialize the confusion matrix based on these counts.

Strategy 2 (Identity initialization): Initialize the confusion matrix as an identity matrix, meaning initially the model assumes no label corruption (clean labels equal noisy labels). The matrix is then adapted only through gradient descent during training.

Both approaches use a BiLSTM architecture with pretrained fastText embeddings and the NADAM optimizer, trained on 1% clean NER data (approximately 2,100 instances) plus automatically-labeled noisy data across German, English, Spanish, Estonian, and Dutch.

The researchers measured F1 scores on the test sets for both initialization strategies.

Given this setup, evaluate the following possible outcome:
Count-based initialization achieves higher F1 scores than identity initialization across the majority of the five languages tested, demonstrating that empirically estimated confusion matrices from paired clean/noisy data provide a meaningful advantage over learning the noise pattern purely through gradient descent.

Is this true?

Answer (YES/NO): YES